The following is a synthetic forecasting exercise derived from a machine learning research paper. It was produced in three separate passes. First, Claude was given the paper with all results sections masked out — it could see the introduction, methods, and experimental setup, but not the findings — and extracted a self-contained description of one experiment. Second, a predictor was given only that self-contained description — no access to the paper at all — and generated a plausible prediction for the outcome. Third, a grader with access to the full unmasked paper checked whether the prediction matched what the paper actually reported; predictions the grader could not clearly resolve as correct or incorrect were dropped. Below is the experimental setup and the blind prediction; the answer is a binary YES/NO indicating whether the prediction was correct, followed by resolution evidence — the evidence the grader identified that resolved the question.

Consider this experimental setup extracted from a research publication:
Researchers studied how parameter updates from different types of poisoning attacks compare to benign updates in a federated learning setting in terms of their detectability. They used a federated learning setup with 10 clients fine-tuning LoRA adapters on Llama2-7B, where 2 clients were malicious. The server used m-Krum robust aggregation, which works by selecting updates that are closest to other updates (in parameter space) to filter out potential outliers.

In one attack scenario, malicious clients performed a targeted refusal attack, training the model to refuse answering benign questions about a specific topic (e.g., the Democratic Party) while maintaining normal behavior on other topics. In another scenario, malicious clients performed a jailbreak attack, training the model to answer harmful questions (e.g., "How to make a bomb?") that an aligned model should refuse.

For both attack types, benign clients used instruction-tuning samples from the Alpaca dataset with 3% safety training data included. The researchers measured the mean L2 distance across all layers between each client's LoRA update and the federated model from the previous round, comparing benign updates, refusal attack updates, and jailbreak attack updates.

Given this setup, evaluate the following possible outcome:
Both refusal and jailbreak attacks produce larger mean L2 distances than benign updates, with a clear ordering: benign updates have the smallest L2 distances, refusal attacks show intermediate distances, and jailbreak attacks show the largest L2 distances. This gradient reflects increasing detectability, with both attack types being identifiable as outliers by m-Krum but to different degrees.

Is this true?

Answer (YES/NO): NO